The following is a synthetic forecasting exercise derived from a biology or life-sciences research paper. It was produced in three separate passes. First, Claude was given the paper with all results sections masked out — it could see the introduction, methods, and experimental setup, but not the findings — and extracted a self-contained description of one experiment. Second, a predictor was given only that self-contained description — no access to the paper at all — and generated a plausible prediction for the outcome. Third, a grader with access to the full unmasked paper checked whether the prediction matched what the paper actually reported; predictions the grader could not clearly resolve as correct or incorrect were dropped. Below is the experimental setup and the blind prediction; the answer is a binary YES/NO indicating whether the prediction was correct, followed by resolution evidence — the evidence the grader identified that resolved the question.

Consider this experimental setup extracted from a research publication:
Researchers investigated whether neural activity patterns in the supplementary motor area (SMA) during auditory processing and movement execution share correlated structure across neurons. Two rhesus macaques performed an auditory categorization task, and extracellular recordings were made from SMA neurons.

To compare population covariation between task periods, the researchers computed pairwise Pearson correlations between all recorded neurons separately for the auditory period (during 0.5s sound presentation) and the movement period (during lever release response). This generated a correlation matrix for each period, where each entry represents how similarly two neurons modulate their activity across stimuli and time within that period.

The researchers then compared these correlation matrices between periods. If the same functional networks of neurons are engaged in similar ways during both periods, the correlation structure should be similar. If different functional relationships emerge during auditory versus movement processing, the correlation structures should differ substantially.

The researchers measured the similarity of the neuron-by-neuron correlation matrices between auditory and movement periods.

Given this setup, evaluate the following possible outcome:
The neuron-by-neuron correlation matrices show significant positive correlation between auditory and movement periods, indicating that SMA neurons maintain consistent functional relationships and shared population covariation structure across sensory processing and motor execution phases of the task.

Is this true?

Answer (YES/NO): NO